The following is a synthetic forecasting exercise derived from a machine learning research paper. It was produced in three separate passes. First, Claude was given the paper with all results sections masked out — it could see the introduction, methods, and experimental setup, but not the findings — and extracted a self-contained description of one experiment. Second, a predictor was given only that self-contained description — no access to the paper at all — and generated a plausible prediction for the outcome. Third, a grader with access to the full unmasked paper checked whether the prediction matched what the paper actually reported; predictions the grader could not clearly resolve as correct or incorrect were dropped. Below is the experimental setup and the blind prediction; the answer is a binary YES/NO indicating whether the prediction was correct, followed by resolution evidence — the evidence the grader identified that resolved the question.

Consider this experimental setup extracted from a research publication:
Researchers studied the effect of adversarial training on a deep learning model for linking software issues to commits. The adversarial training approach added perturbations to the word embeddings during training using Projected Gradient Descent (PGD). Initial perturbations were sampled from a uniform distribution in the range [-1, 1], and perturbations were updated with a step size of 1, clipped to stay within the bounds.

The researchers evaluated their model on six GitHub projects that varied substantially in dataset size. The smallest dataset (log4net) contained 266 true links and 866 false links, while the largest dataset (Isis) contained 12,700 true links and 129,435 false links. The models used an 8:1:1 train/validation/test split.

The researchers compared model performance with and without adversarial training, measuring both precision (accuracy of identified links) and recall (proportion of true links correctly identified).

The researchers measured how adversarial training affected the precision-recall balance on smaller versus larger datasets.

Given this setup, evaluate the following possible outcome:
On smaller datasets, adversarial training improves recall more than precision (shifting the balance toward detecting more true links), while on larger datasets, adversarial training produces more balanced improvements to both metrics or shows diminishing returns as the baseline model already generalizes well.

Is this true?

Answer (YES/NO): NO